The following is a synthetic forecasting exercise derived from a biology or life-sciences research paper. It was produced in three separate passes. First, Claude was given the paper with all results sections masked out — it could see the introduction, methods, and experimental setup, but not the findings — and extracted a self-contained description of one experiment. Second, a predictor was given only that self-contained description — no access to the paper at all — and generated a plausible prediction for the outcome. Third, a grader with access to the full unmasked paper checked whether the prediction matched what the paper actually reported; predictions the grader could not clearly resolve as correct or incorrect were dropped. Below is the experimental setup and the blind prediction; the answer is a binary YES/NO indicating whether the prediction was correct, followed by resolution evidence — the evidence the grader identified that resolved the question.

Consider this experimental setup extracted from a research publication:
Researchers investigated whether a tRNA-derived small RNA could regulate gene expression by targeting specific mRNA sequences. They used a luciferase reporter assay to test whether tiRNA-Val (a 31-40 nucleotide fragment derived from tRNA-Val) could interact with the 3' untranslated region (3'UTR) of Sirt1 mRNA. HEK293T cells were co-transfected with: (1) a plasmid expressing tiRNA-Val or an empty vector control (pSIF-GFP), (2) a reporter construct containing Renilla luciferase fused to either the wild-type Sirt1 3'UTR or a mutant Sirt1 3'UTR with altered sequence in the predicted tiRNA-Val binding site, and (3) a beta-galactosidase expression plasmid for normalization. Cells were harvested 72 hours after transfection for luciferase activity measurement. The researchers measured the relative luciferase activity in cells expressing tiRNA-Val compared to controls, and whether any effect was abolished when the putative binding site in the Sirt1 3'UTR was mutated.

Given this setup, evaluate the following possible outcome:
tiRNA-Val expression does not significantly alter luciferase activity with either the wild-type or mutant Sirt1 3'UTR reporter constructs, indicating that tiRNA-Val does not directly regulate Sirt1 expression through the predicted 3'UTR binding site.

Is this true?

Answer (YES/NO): NO